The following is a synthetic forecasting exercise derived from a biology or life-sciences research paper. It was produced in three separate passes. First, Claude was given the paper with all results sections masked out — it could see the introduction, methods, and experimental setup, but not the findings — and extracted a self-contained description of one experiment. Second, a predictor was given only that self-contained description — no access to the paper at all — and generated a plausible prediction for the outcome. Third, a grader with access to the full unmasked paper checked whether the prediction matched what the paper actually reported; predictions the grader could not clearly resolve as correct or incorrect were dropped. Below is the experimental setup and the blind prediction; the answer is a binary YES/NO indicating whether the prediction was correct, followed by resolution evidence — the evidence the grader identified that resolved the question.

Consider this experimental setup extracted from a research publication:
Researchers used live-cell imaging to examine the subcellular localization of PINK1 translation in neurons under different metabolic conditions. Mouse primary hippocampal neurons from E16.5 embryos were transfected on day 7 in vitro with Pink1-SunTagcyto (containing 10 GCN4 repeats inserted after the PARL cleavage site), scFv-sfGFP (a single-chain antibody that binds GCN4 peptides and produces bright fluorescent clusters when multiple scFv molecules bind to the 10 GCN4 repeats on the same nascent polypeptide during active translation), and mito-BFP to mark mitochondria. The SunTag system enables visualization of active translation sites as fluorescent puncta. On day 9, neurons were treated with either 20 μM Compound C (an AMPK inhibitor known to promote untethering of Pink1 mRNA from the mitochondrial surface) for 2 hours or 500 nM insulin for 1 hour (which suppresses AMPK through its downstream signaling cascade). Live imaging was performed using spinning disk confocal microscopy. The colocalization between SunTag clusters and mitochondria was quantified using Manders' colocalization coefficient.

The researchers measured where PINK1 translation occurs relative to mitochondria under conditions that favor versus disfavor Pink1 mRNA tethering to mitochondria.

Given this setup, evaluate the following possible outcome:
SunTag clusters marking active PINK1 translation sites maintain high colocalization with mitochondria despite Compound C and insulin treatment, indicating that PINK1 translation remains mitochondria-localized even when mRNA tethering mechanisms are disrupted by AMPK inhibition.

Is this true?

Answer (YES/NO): NO